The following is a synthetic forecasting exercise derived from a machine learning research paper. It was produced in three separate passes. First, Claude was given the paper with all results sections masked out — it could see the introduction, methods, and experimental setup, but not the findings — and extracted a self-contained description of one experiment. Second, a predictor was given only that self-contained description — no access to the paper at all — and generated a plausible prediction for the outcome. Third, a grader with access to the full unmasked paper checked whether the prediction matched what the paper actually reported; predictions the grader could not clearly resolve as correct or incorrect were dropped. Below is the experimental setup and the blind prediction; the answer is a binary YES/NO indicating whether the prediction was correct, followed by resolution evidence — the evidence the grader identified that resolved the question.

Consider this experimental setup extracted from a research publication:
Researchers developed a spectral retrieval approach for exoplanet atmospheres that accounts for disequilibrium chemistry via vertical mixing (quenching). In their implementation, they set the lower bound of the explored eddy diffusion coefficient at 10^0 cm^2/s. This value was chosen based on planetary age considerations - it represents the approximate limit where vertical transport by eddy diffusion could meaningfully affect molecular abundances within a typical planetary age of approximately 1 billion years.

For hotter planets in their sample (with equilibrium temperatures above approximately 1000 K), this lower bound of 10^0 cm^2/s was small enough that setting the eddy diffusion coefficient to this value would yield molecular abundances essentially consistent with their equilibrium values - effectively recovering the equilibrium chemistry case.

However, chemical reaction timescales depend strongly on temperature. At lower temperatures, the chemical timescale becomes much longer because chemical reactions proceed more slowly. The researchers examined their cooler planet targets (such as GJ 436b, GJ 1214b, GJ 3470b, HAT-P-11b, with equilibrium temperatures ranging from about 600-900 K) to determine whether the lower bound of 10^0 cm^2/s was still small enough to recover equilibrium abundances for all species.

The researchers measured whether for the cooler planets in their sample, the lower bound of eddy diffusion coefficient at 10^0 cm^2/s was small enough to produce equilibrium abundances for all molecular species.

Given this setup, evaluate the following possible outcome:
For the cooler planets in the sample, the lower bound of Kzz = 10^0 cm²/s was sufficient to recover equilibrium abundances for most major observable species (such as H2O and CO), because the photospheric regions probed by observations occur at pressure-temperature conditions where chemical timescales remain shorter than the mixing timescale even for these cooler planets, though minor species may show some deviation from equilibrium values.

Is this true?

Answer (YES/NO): YES